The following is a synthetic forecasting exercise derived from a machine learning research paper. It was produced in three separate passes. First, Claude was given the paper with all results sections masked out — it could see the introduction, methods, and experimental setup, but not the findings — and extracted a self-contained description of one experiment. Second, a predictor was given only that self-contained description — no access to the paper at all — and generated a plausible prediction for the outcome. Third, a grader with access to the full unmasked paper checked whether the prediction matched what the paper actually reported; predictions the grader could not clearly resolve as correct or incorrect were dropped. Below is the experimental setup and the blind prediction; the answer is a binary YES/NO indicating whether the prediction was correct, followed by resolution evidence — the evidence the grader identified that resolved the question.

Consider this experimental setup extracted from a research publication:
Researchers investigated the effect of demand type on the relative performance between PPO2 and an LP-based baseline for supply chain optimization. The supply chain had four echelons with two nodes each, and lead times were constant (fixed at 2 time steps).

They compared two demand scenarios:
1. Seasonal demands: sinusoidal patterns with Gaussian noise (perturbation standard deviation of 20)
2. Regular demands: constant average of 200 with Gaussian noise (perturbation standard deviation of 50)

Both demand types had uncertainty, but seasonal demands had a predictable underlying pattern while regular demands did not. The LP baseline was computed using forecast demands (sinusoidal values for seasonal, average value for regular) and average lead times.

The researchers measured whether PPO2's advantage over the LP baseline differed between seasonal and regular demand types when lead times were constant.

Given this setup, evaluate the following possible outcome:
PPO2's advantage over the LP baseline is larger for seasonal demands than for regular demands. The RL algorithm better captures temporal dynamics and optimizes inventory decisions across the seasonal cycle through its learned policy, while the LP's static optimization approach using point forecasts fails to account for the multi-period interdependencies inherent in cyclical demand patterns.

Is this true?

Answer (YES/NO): NO